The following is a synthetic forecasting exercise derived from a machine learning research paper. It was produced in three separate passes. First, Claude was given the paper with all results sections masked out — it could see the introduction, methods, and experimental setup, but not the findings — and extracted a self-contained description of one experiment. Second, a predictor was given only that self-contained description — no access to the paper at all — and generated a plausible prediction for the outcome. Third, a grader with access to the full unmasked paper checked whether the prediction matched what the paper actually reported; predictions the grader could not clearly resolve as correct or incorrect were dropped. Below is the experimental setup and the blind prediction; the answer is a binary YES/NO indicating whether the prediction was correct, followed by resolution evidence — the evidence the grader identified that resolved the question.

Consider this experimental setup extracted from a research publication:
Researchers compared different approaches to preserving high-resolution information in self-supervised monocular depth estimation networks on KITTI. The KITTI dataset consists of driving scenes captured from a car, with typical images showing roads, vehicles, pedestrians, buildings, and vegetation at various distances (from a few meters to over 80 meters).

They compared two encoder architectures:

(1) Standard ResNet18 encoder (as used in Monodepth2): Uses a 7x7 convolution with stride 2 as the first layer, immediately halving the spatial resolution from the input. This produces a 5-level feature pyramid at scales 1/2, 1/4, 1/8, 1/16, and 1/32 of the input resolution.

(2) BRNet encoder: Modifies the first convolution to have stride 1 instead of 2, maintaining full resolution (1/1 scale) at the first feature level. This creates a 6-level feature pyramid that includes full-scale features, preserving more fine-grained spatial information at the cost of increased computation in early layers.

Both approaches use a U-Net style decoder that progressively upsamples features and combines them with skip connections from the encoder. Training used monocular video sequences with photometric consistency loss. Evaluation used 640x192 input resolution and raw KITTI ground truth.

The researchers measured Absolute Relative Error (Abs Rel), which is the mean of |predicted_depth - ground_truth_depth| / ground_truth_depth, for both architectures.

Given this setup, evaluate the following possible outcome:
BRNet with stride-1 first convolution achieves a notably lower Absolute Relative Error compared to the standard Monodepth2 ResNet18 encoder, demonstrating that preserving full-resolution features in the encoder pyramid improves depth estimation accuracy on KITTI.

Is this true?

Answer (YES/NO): YES